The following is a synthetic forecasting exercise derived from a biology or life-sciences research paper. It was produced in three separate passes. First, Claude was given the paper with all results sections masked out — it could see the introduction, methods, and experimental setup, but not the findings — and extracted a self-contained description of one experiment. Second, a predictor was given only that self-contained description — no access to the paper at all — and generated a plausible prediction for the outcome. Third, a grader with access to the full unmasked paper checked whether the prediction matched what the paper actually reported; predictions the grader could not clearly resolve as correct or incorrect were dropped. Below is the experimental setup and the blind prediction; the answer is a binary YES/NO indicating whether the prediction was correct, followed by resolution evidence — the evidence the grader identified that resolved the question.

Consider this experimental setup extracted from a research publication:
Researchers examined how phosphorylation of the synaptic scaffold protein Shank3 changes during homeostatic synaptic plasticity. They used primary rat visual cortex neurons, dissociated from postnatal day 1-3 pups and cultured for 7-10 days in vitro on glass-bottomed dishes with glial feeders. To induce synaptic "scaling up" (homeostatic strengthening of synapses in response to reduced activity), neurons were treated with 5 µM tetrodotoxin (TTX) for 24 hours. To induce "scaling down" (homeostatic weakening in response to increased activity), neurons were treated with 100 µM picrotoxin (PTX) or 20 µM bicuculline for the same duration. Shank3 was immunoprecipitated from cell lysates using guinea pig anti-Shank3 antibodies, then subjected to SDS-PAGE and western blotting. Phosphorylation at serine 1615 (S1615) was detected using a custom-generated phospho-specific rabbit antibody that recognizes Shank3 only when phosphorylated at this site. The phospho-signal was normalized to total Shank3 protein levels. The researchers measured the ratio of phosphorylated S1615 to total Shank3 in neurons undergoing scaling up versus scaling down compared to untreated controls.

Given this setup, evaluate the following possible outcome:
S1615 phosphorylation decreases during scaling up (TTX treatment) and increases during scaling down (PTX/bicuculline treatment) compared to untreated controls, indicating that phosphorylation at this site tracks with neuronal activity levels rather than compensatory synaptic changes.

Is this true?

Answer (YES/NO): NO